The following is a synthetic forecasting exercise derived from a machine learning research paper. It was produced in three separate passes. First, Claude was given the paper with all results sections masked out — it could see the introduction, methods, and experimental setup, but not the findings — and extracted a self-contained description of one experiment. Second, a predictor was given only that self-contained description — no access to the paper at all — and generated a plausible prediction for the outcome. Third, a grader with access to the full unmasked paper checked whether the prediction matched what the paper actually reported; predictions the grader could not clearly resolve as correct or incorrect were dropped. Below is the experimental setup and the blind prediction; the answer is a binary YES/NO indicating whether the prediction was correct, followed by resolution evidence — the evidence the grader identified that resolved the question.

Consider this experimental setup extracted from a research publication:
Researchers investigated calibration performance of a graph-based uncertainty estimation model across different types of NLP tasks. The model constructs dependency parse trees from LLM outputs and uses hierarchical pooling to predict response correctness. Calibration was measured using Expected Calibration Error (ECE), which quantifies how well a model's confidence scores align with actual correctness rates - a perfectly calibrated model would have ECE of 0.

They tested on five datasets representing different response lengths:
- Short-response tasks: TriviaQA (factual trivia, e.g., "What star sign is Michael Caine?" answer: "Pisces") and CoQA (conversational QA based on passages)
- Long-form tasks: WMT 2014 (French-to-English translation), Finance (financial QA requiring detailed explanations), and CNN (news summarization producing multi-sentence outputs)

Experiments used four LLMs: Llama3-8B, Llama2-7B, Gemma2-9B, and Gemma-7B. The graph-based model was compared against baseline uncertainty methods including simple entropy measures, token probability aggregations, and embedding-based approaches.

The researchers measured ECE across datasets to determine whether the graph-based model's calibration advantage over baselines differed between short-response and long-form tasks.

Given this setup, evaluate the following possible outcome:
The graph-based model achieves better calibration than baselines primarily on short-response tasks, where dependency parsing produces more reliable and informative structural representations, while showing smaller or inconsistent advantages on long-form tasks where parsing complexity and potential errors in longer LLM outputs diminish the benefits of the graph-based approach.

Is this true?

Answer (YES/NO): NO